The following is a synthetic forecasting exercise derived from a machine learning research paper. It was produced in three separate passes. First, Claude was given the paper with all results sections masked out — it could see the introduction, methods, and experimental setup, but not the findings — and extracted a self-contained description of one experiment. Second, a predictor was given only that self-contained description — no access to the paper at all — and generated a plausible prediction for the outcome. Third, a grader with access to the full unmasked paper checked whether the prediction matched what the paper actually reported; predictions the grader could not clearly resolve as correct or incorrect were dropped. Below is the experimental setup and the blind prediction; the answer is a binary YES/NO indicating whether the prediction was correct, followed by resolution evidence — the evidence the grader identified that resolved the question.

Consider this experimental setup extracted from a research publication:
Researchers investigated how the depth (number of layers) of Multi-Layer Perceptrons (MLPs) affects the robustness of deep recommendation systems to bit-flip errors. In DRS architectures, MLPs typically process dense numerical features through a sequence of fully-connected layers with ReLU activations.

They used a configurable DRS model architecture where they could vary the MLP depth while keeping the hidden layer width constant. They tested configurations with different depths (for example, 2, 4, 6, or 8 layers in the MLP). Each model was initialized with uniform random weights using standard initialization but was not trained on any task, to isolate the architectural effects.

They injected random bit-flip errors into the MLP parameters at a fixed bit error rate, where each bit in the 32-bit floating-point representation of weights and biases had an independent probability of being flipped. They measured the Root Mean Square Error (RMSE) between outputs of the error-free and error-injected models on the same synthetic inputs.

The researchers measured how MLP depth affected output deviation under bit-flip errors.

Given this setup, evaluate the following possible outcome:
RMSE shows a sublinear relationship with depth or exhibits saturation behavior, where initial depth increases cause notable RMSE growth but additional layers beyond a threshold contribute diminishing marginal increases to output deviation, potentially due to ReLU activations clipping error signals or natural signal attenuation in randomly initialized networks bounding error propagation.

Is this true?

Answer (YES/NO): NO